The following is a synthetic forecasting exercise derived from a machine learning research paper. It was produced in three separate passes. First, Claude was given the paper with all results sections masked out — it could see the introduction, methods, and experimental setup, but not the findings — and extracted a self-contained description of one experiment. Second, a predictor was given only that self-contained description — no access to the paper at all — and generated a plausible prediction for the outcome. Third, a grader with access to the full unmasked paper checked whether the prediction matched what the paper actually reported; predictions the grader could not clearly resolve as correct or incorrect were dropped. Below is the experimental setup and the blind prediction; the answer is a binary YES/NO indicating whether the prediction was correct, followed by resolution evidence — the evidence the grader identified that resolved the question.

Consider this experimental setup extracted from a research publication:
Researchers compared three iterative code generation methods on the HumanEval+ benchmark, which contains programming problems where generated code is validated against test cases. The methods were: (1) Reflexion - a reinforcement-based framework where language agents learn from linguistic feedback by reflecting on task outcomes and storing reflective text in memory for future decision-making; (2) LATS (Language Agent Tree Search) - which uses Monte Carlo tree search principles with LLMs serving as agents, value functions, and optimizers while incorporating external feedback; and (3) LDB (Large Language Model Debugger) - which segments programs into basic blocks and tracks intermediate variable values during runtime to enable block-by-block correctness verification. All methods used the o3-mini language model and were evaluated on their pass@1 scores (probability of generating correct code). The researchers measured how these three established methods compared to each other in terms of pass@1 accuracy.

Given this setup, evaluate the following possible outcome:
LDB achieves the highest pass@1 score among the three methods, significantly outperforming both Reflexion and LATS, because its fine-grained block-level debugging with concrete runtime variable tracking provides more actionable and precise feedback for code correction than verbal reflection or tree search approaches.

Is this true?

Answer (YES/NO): NO